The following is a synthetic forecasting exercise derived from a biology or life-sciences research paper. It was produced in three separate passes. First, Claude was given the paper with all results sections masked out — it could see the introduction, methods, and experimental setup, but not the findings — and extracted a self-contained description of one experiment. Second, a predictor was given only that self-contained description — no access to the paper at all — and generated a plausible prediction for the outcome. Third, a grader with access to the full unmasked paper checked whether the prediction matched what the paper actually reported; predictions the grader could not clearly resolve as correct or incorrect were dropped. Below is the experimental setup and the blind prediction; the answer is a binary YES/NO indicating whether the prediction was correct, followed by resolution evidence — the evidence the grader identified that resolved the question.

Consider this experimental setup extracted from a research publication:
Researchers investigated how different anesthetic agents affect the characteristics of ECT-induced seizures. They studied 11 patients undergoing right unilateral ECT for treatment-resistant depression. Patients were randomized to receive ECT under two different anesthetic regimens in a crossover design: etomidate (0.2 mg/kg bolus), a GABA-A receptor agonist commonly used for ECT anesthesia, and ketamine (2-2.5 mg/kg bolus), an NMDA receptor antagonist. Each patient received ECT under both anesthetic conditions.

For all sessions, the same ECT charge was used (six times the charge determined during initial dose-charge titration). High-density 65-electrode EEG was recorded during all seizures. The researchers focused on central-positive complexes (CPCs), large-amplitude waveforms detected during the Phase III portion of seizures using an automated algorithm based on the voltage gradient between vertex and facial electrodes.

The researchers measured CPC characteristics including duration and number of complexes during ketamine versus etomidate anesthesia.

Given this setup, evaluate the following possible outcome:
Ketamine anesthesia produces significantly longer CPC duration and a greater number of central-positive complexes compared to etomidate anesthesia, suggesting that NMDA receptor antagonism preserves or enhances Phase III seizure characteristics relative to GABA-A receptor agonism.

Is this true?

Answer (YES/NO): NO